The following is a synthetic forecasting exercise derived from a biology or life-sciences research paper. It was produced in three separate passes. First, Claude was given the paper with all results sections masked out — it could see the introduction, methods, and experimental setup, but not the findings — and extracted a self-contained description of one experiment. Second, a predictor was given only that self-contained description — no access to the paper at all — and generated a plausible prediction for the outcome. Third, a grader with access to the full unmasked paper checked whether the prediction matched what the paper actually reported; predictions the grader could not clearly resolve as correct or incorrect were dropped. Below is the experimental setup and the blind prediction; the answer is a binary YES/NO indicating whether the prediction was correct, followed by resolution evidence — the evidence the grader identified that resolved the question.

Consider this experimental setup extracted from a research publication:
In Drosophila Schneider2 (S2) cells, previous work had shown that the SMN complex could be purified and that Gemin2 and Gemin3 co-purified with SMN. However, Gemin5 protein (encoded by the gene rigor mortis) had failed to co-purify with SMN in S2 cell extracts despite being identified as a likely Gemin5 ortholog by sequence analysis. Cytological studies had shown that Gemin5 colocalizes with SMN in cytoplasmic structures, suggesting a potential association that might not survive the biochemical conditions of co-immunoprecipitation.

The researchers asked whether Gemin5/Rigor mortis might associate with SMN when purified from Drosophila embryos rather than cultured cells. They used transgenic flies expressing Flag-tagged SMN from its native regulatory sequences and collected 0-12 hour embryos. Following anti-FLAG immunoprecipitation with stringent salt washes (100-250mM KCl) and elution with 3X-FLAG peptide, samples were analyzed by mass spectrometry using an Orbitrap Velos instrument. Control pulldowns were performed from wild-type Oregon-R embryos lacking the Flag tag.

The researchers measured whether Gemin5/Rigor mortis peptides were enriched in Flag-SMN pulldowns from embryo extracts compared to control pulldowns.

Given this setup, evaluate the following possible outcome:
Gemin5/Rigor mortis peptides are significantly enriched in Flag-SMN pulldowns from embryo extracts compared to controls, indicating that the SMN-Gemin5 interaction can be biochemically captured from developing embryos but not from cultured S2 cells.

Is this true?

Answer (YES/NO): YES